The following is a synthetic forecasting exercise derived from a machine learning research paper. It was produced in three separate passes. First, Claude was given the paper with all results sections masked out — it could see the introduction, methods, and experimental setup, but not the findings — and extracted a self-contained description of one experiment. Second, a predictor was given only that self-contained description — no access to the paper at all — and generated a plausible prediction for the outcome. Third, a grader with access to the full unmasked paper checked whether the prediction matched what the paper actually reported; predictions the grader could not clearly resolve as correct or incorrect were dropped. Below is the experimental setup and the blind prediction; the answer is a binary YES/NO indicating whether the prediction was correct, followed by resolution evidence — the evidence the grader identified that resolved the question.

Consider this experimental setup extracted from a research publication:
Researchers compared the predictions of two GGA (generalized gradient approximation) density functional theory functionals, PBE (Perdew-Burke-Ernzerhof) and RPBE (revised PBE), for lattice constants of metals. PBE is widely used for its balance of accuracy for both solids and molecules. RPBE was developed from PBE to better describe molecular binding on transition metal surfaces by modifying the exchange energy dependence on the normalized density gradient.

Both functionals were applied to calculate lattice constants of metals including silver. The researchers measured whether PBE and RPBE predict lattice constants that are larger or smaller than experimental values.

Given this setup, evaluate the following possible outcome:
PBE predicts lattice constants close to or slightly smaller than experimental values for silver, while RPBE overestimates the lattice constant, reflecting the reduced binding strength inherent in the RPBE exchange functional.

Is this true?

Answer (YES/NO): NO